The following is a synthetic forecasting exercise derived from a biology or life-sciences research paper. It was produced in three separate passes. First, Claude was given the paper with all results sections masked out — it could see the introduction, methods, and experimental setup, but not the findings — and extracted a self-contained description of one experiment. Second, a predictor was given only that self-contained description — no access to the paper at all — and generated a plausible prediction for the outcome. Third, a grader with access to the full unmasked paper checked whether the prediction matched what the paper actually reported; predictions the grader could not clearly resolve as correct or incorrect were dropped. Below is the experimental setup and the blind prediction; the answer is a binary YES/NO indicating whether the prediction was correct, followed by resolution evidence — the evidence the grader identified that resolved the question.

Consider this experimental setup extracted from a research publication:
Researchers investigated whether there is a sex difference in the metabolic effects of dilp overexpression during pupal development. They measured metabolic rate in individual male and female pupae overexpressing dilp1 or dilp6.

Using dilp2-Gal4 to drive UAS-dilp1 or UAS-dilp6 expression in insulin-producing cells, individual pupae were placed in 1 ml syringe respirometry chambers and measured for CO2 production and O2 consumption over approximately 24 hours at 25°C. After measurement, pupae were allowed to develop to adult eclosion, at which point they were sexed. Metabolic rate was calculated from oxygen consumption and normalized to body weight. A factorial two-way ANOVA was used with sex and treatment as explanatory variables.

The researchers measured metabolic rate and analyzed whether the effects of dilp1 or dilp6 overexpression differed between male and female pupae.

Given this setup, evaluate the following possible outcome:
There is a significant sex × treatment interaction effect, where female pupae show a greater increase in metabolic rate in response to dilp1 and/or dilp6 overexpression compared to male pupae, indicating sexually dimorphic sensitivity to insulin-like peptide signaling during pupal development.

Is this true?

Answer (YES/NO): NO